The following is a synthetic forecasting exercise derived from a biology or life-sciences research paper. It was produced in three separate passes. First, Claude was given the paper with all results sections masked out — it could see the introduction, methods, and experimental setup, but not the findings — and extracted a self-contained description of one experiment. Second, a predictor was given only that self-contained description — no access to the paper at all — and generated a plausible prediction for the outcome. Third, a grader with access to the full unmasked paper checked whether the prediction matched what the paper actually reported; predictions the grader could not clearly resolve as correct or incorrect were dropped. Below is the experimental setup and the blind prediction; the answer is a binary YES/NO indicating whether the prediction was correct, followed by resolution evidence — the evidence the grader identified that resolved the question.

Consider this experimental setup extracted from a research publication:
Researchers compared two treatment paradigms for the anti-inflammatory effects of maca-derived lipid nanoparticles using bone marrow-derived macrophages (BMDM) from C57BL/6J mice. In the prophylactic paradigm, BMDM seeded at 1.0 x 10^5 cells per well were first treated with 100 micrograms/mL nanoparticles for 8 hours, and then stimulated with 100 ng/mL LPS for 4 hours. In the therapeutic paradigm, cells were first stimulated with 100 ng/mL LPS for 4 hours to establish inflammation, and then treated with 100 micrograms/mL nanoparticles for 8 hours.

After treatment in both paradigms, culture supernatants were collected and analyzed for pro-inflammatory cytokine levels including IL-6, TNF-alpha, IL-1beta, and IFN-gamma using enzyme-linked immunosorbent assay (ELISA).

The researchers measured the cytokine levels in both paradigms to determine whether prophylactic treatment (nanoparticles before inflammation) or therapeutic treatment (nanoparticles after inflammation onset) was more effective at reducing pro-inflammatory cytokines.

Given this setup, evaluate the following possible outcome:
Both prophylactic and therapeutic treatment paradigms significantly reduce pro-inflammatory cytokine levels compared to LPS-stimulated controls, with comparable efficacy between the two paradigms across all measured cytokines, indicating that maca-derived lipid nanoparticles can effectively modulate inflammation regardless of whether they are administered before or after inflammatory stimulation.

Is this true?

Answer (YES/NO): NO